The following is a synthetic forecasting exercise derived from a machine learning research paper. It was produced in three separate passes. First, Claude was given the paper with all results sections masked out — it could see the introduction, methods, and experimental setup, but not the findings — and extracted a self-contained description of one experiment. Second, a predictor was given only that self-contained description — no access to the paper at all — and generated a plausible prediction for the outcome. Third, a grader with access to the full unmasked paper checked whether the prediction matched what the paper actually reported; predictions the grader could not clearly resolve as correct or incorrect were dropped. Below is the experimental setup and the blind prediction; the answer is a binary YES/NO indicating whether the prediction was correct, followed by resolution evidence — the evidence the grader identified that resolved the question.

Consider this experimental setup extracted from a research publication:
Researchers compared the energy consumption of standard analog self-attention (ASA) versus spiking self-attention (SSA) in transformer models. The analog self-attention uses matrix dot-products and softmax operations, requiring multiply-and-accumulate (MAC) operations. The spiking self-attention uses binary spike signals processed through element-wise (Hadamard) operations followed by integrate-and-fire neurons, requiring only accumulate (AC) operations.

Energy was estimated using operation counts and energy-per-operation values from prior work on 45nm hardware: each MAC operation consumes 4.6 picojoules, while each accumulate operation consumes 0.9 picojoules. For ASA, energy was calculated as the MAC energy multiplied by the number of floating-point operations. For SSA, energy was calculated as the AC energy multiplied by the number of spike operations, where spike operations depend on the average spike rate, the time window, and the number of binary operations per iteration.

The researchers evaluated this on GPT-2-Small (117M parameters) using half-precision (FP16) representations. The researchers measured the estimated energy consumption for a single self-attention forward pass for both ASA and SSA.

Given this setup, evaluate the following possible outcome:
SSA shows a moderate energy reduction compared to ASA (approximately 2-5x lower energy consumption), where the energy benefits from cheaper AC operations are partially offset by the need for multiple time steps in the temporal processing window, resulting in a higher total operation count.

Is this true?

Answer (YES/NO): NO